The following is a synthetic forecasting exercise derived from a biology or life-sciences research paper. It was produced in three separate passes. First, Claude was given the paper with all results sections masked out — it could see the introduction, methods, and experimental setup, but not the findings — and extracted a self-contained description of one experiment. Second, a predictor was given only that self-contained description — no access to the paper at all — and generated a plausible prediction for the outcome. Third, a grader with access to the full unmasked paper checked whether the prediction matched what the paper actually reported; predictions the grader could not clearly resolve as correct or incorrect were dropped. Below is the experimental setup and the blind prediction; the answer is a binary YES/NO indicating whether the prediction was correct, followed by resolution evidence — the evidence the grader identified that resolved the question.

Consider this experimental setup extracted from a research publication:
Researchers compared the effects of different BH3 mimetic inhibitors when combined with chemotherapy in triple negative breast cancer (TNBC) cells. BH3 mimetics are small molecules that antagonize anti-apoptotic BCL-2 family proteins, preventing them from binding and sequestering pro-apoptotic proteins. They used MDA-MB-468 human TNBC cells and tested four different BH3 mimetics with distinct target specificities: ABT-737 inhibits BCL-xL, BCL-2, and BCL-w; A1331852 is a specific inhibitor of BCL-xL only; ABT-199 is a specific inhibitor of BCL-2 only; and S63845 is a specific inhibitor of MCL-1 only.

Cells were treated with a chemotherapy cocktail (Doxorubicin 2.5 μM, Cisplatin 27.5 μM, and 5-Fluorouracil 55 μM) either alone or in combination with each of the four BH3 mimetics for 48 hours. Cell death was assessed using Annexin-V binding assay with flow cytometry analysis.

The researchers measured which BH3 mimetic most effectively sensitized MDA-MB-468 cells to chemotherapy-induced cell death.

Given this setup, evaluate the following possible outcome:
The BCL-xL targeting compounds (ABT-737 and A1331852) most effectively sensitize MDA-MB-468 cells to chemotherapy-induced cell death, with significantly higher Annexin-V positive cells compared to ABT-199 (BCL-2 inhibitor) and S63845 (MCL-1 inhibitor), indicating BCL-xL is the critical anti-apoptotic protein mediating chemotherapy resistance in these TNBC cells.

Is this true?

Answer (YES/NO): YES